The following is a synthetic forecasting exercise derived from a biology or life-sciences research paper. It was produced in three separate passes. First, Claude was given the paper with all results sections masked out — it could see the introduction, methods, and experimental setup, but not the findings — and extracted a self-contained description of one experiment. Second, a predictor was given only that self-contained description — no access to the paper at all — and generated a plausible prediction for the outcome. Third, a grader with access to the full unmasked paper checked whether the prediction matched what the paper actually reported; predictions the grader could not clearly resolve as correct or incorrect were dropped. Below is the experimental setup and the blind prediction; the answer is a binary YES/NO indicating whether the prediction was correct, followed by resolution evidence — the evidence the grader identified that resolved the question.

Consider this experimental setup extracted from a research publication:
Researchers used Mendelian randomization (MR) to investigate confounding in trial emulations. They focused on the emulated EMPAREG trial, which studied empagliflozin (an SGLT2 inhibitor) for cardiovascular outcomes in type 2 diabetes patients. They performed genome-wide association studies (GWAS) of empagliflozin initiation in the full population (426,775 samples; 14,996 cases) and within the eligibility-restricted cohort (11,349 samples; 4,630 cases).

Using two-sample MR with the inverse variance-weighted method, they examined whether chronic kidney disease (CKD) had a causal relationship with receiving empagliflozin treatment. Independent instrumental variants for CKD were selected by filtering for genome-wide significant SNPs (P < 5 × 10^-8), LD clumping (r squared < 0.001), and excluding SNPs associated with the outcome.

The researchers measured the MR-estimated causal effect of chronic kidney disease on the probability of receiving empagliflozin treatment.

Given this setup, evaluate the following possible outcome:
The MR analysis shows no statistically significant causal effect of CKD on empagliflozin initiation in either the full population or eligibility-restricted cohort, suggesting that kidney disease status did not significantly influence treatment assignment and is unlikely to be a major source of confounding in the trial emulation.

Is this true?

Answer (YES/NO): NO